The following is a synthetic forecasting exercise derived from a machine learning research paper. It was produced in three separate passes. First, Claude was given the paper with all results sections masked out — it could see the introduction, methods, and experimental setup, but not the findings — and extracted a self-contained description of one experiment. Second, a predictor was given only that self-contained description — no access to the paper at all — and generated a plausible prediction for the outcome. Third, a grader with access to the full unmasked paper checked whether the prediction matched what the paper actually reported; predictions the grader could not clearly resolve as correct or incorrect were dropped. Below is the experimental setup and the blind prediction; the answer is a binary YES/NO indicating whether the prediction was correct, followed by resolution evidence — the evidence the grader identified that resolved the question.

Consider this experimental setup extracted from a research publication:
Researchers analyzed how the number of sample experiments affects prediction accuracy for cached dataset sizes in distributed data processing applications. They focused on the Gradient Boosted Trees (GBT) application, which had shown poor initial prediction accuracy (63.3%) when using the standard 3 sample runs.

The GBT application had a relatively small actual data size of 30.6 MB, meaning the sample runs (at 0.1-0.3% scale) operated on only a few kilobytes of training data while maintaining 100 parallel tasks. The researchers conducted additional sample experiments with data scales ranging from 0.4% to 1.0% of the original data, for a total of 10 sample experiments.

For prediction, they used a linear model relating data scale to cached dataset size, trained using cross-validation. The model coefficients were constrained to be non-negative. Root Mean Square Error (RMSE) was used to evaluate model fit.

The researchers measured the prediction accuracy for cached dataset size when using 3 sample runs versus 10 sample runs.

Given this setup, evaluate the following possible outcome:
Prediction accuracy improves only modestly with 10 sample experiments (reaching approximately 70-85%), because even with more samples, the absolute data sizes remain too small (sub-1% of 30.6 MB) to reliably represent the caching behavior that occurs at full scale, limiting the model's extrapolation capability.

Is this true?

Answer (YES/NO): NO